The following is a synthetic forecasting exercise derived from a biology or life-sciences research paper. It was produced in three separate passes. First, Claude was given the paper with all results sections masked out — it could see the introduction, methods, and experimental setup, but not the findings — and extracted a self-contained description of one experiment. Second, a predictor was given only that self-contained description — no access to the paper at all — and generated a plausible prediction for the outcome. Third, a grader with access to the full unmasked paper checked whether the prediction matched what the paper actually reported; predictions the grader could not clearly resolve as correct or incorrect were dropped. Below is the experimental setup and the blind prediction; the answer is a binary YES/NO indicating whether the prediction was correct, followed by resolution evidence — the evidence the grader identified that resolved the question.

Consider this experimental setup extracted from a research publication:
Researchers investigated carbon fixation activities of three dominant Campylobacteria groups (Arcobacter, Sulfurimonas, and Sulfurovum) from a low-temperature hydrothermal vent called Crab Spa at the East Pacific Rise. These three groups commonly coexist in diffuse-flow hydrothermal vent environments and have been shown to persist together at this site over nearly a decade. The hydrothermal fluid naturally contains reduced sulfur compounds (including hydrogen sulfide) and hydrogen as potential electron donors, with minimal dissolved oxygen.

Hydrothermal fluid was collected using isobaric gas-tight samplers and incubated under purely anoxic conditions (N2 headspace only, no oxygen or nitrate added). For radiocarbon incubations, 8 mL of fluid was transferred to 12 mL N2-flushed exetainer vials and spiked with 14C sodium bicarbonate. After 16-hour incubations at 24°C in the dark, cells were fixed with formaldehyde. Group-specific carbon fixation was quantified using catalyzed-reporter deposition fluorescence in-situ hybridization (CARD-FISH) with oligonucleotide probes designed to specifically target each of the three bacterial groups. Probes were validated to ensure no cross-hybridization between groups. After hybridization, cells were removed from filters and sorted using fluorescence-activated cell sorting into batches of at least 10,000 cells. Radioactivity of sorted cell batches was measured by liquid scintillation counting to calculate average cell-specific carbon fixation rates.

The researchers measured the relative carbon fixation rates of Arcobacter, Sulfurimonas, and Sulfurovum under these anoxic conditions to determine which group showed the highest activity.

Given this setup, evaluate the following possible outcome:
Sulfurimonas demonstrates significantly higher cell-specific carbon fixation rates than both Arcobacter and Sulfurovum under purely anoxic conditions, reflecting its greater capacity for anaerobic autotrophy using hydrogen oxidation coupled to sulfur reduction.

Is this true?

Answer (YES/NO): NO